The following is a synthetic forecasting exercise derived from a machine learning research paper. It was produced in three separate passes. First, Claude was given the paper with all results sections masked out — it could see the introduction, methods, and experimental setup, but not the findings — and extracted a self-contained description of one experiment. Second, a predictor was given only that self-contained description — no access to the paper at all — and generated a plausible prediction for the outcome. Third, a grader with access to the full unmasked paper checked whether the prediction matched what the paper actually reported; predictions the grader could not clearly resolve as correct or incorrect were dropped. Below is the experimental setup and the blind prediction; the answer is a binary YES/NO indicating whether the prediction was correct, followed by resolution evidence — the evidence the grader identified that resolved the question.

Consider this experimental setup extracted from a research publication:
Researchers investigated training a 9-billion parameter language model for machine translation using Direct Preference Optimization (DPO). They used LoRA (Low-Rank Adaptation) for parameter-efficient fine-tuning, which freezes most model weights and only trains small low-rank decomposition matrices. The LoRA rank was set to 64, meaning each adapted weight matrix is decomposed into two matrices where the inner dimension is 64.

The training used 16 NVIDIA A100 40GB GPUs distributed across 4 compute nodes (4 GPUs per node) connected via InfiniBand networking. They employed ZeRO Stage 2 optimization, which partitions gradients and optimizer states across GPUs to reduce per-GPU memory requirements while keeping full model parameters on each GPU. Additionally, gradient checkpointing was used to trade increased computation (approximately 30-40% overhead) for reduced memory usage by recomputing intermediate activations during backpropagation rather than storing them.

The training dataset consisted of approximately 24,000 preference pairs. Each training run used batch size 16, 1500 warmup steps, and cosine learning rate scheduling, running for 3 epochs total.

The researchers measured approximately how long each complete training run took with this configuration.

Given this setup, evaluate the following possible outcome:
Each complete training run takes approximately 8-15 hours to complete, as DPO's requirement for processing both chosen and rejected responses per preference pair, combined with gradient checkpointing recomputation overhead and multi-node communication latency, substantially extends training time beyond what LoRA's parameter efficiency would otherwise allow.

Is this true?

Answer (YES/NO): NO